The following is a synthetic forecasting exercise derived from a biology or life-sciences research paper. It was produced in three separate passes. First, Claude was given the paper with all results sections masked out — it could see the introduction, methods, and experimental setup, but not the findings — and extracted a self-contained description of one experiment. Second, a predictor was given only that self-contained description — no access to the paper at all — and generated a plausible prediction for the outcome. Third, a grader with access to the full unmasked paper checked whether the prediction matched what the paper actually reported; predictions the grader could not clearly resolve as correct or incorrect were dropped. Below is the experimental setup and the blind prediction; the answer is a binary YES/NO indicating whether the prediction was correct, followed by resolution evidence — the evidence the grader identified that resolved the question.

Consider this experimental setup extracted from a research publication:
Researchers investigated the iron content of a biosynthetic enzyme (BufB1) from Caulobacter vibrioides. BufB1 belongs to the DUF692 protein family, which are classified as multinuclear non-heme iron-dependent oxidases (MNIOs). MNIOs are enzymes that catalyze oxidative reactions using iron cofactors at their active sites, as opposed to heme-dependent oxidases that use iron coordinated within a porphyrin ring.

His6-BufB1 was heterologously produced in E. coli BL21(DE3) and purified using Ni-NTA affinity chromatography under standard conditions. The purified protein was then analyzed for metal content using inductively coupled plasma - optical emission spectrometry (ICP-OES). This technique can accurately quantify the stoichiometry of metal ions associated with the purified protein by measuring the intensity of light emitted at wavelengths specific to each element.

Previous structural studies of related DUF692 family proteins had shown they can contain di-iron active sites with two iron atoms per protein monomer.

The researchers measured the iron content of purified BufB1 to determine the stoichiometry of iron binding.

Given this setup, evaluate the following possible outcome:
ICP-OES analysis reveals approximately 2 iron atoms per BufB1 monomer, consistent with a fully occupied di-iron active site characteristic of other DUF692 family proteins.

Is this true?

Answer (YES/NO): YES